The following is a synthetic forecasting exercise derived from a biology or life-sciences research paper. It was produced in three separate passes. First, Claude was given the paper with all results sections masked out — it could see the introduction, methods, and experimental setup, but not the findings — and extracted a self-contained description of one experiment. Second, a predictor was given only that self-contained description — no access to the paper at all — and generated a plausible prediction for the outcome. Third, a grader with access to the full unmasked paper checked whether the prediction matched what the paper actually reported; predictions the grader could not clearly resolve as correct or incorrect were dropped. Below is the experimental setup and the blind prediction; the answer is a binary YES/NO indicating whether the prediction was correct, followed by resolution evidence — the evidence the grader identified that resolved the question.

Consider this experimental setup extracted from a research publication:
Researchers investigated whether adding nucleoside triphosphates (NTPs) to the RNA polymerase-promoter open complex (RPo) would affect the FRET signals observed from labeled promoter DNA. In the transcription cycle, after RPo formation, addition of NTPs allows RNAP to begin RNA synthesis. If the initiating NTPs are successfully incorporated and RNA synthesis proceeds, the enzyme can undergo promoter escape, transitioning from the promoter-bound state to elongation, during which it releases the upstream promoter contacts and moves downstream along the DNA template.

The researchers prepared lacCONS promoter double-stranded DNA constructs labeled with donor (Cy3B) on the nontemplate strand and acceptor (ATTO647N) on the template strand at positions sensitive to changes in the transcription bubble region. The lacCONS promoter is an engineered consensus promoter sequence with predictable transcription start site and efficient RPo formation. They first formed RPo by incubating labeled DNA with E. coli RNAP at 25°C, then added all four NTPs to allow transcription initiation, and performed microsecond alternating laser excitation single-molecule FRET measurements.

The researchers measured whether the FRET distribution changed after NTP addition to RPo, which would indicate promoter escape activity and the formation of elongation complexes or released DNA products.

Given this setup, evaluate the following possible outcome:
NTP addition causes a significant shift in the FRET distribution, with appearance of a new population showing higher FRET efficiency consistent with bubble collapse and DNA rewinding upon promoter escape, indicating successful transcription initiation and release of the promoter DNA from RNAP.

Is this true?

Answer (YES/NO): NO